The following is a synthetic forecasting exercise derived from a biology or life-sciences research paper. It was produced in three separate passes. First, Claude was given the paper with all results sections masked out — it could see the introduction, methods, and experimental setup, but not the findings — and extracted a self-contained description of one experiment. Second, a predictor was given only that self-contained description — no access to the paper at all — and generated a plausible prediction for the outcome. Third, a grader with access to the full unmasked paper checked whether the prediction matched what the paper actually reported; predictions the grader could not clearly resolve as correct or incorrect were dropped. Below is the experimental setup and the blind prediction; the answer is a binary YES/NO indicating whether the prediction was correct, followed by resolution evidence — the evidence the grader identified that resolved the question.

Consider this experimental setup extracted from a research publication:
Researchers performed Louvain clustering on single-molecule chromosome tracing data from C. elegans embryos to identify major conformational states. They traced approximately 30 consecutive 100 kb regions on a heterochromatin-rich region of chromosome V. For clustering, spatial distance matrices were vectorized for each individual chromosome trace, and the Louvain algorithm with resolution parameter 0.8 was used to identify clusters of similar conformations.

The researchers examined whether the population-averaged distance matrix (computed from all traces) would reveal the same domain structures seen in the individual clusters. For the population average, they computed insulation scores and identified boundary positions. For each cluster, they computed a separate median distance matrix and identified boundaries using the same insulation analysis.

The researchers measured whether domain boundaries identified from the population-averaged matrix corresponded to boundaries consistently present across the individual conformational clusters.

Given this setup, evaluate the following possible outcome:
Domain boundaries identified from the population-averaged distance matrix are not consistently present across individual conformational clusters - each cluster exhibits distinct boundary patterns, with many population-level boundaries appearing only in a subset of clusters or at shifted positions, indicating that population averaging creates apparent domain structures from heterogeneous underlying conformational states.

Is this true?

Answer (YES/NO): YES